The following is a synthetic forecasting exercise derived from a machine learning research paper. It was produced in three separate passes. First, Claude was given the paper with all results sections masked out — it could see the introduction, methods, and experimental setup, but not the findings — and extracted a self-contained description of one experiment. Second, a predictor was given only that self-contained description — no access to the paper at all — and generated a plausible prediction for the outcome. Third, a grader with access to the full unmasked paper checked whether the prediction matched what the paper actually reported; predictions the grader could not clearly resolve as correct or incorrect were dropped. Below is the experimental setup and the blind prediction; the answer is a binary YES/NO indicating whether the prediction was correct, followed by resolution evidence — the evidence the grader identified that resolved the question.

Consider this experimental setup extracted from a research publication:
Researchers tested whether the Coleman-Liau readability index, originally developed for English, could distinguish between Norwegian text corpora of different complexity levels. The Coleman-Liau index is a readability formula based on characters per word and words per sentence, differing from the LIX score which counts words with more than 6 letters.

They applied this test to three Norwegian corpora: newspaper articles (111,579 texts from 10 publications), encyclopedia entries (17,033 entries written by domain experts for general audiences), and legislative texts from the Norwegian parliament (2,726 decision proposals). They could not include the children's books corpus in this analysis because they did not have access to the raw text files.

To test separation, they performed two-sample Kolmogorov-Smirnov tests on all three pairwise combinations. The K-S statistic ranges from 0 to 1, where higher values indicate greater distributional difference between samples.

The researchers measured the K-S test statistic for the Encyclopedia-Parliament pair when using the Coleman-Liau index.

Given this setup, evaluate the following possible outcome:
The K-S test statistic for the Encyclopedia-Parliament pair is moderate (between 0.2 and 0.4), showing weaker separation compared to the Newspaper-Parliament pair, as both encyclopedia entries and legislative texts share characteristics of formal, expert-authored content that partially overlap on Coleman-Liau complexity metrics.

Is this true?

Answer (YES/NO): NO